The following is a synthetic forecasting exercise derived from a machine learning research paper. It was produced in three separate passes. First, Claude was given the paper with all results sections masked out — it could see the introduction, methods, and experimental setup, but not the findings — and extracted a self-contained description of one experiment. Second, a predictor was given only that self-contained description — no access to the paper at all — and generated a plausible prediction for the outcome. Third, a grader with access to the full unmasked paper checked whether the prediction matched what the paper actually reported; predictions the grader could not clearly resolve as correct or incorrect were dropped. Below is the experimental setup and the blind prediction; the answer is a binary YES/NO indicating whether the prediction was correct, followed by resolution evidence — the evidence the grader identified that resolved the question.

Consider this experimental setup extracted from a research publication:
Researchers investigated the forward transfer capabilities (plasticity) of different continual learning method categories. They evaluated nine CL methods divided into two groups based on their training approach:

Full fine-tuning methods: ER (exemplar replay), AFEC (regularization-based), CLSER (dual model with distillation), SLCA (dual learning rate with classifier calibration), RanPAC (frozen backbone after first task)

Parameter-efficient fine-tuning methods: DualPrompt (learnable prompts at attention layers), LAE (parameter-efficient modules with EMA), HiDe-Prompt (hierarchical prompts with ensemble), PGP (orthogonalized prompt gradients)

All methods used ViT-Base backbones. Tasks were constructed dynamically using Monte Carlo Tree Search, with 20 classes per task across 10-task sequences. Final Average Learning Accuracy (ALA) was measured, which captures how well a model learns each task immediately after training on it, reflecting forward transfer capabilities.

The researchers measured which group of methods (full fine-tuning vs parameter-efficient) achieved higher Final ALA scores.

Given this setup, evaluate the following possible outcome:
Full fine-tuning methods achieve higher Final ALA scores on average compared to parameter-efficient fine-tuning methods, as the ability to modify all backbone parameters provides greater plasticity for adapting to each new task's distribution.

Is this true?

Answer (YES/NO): YES